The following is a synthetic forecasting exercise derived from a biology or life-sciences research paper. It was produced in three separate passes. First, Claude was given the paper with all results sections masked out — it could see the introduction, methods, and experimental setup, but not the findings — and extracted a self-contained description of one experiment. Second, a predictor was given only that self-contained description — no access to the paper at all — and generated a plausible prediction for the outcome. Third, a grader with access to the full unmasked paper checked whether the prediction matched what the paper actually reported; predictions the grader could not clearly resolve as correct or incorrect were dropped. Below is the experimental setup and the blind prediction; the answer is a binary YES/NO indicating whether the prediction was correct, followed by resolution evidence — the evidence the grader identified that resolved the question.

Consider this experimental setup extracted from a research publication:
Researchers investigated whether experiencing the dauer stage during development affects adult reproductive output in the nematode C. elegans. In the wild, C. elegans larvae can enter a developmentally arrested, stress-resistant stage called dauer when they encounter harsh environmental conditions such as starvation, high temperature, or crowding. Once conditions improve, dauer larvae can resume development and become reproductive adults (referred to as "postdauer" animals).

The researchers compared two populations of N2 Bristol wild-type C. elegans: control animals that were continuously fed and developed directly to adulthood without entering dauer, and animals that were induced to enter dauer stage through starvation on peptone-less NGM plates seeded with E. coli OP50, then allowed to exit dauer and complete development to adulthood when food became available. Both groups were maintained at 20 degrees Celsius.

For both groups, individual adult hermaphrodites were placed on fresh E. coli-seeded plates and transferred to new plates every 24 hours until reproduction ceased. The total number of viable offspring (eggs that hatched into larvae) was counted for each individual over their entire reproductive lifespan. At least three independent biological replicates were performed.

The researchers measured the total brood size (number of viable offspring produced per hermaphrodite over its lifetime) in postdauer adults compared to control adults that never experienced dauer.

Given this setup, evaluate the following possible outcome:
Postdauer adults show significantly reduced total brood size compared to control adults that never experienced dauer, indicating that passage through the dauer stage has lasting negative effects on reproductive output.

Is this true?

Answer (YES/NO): YES